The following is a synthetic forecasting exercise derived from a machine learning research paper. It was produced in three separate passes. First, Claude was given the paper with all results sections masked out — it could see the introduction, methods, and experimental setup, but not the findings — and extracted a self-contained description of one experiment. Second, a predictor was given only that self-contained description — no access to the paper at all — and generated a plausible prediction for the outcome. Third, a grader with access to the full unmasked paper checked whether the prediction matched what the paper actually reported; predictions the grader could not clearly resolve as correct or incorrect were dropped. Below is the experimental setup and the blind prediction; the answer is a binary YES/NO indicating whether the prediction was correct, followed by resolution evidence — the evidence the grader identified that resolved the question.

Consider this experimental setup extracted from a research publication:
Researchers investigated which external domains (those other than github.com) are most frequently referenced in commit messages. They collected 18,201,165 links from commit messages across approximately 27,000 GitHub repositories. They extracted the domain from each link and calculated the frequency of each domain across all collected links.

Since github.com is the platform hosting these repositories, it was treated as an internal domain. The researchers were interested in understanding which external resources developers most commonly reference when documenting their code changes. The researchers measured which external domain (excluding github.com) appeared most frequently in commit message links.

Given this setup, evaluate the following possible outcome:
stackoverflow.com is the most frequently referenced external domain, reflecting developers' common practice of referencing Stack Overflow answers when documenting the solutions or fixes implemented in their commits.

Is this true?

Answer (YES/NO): YES